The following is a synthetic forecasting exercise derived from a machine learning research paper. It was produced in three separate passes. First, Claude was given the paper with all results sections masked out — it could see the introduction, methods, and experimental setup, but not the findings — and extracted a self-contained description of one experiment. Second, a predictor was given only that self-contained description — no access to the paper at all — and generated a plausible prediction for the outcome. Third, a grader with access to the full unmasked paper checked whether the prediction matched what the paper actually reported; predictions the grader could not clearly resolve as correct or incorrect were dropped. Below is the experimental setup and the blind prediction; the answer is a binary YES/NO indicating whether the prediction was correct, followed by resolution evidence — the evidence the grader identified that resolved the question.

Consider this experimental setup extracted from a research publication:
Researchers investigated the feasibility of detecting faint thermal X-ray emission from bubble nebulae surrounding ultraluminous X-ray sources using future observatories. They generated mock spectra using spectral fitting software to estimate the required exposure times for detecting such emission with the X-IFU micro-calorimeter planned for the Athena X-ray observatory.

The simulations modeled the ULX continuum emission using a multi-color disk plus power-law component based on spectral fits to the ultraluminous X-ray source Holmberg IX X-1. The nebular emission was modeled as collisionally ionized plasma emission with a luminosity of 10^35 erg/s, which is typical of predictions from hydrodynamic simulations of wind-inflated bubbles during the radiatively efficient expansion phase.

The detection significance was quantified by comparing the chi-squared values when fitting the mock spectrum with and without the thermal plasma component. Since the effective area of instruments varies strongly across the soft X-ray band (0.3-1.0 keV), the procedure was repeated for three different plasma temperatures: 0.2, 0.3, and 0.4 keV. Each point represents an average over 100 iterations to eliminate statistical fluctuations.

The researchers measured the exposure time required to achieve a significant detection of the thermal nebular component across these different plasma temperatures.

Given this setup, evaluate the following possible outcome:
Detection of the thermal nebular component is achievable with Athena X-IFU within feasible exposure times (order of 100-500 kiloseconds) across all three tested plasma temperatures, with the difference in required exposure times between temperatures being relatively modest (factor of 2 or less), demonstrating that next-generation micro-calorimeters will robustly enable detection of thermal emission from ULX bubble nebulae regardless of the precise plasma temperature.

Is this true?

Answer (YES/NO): NO